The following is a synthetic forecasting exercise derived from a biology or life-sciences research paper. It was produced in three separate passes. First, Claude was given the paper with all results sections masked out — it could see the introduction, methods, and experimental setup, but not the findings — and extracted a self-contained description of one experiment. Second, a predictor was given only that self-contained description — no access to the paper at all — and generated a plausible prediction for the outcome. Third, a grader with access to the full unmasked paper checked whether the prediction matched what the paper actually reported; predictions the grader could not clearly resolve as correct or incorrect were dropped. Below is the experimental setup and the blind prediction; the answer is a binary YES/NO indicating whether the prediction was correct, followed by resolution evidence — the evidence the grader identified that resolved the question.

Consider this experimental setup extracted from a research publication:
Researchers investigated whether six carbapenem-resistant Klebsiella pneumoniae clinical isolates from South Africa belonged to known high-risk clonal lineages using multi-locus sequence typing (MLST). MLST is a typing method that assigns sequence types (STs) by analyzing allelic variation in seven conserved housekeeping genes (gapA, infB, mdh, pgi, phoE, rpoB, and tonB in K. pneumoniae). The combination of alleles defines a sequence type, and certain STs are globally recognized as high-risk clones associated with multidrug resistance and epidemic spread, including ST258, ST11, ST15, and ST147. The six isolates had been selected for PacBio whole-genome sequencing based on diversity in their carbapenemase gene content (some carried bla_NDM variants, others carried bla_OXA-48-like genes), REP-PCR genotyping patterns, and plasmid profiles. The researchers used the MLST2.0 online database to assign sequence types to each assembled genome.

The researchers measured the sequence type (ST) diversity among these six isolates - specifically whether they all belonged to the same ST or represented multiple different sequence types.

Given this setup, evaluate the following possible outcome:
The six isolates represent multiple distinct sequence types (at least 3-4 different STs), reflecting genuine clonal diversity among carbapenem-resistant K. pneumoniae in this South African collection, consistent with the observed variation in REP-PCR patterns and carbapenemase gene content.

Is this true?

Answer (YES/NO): YES